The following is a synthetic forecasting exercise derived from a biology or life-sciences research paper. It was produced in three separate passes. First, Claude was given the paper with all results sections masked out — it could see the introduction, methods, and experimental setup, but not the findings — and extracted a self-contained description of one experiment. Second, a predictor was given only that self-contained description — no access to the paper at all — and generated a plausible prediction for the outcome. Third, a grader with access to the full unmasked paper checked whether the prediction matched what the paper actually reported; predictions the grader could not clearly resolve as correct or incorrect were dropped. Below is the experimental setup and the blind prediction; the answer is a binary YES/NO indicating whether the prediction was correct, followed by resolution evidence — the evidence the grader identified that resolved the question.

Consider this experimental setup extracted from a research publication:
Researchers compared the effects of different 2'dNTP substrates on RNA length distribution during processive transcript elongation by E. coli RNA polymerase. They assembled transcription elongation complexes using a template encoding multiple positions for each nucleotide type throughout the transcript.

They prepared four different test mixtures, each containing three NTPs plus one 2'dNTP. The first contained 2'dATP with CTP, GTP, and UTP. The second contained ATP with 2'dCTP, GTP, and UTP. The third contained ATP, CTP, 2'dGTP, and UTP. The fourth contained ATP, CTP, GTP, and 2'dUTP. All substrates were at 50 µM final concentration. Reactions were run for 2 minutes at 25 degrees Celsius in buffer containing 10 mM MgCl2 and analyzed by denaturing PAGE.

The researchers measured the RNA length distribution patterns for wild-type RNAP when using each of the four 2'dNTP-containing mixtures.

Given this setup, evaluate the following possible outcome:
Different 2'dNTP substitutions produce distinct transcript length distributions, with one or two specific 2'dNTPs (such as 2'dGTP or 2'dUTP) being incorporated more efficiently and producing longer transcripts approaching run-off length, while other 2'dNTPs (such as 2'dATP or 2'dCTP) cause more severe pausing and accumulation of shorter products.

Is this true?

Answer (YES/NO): NO